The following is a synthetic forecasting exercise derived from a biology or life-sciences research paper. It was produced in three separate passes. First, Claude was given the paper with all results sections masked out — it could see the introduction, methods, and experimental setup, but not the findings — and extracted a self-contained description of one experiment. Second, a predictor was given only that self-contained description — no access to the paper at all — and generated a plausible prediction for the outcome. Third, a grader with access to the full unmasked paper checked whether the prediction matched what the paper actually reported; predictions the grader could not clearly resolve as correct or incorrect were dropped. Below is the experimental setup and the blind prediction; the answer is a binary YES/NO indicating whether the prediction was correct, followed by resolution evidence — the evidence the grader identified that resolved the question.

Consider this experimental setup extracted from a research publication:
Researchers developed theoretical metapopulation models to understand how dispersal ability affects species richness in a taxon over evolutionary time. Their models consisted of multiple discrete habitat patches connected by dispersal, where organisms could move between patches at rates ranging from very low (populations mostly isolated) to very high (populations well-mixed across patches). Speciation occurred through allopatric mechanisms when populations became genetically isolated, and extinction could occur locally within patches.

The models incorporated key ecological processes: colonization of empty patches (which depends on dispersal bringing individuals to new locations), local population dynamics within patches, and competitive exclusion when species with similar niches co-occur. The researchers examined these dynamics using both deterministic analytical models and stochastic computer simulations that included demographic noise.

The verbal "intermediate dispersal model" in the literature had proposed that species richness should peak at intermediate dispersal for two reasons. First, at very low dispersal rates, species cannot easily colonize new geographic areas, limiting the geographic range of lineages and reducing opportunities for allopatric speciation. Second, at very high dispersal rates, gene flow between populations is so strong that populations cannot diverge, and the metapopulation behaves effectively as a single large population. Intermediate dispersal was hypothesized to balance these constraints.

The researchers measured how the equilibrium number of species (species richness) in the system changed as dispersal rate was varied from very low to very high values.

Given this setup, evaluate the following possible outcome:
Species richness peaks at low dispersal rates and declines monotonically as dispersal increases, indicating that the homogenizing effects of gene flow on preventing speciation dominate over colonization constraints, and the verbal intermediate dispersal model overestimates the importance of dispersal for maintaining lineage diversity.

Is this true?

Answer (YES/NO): NO